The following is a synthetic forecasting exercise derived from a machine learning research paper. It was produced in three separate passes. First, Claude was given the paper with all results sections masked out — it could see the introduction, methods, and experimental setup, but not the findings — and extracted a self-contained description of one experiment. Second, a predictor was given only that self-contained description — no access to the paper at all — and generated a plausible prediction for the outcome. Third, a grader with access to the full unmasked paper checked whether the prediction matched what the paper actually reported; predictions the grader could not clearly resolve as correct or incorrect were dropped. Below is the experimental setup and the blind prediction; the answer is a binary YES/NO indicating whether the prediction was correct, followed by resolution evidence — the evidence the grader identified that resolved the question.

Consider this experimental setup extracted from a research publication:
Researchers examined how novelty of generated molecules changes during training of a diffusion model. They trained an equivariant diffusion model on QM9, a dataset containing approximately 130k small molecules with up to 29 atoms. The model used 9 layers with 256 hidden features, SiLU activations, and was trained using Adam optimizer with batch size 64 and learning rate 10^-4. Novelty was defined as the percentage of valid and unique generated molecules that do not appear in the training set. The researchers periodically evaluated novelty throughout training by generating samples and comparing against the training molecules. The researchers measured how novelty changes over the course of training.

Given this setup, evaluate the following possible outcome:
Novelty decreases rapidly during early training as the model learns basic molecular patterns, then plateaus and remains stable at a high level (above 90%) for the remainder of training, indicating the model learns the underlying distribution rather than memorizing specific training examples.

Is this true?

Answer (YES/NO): NO